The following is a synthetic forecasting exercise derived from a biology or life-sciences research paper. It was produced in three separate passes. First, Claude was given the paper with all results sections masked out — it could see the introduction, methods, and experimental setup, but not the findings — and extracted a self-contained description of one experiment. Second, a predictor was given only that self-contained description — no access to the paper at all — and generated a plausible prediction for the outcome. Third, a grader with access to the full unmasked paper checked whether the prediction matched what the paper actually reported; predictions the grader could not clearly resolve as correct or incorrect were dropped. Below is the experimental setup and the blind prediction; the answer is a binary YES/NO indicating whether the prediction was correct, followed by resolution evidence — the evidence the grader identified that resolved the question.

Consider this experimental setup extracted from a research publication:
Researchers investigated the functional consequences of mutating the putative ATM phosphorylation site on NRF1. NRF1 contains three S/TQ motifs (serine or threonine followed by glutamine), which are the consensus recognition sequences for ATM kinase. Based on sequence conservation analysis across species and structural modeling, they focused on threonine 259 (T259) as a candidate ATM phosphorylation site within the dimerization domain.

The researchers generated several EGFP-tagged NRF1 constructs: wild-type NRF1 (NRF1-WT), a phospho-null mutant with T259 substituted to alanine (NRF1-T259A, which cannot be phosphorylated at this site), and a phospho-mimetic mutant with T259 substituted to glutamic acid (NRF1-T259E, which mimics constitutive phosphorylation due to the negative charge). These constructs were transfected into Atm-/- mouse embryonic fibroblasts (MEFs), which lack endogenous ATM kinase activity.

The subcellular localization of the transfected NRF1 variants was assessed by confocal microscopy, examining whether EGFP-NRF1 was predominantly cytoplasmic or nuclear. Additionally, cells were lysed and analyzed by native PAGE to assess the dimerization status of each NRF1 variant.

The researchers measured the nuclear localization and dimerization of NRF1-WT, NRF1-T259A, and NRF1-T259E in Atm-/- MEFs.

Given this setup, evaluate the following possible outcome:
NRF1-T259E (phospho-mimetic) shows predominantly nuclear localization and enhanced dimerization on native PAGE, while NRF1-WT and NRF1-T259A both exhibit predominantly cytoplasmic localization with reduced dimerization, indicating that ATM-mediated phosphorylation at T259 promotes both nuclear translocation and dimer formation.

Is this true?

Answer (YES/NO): YES